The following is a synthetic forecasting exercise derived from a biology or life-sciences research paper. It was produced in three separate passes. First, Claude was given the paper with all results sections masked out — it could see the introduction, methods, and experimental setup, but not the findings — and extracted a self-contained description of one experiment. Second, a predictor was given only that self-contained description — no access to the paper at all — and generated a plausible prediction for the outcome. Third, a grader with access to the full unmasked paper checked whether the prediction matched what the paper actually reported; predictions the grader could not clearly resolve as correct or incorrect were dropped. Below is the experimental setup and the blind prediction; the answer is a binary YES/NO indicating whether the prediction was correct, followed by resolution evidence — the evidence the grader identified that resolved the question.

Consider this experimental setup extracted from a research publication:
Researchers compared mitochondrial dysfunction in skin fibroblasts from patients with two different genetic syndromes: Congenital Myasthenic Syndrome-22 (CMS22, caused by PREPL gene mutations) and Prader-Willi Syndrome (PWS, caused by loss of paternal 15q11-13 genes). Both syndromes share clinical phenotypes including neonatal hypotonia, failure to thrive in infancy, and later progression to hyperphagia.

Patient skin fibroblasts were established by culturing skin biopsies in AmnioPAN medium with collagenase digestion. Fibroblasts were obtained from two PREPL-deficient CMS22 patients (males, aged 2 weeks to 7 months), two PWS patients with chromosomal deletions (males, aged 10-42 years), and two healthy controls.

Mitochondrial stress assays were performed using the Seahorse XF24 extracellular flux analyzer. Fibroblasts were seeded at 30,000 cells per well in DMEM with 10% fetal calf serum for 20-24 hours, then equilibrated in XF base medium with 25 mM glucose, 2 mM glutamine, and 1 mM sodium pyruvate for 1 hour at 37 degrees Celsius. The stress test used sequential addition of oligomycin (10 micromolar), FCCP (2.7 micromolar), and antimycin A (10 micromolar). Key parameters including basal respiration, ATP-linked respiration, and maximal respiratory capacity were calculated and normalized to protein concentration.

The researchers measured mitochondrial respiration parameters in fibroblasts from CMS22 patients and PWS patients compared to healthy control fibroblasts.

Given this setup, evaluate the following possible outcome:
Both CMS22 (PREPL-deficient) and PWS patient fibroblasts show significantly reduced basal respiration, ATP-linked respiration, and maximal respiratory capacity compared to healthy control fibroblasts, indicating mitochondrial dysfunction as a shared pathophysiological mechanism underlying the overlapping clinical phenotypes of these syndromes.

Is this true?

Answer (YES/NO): NO